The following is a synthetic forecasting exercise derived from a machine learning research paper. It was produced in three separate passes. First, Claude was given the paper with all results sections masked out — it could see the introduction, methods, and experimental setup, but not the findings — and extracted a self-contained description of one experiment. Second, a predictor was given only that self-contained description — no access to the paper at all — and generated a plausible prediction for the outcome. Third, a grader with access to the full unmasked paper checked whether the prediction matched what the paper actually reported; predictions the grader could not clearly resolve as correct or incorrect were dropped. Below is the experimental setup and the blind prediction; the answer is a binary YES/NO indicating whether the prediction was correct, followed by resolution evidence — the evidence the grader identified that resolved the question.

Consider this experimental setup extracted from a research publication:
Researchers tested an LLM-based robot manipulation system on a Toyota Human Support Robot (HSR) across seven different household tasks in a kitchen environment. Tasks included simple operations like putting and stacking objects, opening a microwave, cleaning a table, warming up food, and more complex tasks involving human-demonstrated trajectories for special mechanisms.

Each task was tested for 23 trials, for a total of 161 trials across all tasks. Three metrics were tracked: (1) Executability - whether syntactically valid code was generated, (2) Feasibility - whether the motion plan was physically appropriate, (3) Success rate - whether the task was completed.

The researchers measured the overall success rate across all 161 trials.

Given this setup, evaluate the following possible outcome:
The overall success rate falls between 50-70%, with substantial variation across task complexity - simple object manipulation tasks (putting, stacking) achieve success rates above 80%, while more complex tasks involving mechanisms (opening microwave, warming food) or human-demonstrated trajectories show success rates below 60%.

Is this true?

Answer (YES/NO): NO